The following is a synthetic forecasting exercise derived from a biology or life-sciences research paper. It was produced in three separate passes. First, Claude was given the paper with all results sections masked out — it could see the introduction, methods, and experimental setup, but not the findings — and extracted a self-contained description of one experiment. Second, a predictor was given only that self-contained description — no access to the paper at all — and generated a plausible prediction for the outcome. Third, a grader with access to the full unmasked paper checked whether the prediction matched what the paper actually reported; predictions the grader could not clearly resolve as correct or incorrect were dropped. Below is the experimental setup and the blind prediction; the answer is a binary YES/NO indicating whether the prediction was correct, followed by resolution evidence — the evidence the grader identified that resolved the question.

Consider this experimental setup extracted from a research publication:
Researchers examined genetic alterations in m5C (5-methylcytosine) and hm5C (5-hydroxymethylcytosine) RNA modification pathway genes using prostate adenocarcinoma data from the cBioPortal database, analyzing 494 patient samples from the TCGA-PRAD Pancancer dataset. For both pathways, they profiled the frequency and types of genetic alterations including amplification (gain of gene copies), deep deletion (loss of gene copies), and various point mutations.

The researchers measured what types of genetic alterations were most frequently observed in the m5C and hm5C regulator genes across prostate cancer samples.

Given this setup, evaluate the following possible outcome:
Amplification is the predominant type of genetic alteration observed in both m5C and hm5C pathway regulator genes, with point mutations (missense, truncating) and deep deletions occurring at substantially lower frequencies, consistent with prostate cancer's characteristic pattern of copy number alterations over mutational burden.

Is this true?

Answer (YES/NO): YES